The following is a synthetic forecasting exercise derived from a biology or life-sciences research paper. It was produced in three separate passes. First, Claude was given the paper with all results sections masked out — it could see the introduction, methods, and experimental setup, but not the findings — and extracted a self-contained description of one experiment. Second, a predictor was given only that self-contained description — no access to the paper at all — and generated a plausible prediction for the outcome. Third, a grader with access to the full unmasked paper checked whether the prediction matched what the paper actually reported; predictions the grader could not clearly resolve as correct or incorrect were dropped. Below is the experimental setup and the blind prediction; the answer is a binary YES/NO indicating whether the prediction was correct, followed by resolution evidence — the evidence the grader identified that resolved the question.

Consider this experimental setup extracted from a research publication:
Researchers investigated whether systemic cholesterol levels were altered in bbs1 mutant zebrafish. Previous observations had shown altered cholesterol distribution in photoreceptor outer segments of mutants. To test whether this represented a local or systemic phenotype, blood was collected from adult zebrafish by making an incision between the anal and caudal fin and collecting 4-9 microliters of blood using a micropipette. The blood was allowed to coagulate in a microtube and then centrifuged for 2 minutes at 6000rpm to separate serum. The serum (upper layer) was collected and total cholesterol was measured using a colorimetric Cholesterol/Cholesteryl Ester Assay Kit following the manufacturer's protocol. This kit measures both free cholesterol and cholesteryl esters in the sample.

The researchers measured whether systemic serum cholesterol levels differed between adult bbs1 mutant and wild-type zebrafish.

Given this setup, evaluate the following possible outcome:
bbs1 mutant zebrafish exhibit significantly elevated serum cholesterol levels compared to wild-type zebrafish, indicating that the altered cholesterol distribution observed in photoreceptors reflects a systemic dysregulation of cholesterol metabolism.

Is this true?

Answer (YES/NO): NO